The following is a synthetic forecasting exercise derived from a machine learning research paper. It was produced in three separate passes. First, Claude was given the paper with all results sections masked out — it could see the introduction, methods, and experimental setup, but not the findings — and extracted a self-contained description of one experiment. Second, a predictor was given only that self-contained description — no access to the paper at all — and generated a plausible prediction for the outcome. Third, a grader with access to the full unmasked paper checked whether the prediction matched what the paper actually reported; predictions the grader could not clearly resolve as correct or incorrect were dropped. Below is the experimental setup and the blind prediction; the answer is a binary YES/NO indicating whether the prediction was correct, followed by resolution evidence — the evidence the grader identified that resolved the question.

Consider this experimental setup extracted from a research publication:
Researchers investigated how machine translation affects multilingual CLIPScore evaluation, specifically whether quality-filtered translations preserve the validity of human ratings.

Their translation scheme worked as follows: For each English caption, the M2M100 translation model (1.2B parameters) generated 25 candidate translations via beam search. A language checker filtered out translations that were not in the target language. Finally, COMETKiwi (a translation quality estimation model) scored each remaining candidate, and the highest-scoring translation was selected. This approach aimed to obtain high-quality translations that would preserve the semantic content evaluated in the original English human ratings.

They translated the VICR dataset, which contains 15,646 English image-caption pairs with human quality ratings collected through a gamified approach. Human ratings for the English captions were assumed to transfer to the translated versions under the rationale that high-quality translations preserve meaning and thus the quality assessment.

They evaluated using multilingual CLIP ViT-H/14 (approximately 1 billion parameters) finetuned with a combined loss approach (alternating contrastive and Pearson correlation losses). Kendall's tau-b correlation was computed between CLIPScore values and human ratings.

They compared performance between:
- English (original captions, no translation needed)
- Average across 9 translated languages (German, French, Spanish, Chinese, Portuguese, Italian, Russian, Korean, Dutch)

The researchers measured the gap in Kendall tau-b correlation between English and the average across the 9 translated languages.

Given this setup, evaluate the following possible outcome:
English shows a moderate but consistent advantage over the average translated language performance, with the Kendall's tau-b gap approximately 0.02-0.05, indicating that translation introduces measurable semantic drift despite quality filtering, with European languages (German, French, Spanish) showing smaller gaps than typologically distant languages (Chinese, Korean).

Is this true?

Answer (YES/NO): NO